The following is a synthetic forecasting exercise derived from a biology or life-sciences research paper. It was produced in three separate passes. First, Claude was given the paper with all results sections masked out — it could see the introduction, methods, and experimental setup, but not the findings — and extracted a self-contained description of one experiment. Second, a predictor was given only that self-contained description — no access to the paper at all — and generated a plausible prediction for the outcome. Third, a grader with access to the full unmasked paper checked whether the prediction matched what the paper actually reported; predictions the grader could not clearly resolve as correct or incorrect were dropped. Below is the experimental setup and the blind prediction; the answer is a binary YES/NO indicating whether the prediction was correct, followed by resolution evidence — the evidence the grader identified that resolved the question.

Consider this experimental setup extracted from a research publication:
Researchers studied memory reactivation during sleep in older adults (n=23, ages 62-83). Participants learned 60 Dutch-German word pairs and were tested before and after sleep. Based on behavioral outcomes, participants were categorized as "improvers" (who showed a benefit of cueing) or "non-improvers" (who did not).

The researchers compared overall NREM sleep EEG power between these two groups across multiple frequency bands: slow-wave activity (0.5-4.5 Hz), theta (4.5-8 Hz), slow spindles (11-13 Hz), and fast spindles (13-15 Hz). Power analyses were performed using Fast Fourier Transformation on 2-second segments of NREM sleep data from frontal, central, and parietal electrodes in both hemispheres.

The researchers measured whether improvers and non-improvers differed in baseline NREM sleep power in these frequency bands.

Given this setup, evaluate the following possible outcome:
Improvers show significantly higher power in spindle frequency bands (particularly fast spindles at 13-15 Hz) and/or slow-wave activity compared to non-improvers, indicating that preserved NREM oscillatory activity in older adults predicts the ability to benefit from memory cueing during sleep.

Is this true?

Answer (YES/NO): NO